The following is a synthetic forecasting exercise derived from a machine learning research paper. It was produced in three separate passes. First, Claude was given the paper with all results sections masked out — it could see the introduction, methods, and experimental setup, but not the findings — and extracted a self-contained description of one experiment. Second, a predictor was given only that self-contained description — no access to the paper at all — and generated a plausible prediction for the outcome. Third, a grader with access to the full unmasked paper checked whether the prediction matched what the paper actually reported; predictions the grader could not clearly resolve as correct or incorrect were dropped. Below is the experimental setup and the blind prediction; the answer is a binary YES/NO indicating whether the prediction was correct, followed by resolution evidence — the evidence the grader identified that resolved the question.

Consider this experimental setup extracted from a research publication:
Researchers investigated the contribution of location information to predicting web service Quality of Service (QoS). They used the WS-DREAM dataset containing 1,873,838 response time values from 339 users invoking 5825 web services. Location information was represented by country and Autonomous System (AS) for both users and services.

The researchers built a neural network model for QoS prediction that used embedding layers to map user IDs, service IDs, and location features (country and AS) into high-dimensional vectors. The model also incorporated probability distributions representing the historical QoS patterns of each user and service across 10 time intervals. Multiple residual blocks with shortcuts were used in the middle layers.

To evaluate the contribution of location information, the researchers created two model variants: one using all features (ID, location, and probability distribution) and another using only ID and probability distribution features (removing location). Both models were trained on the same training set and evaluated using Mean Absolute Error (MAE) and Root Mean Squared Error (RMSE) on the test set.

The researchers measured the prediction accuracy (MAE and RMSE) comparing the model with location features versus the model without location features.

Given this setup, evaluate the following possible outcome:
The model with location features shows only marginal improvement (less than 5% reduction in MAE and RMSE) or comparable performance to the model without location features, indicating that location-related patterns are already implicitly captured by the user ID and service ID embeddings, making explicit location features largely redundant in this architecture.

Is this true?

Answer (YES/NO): NO